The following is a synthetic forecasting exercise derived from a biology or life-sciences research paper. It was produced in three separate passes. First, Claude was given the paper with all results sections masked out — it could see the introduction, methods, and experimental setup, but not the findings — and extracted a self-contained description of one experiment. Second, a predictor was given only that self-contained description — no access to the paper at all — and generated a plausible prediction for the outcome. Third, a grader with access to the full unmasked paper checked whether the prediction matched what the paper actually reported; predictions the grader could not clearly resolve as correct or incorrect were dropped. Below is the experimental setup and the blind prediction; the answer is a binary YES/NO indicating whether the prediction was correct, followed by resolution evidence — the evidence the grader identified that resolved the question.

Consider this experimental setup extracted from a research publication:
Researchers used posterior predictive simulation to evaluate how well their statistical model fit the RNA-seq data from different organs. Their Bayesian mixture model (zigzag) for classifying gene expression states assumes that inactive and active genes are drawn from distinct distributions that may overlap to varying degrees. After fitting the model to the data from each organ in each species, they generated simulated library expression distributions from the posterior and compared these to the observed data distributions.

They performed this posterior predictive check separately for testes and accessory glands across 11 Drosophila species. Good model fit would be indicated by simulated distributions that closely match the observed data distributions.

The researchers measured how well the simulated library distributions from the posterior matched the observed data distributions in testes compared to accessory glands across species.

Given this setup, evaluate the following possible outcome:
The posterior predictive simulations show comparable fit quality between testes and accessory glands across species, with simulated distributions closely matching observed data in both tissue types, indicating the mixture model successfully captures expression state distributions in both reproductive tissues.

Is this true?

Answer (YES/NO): NO